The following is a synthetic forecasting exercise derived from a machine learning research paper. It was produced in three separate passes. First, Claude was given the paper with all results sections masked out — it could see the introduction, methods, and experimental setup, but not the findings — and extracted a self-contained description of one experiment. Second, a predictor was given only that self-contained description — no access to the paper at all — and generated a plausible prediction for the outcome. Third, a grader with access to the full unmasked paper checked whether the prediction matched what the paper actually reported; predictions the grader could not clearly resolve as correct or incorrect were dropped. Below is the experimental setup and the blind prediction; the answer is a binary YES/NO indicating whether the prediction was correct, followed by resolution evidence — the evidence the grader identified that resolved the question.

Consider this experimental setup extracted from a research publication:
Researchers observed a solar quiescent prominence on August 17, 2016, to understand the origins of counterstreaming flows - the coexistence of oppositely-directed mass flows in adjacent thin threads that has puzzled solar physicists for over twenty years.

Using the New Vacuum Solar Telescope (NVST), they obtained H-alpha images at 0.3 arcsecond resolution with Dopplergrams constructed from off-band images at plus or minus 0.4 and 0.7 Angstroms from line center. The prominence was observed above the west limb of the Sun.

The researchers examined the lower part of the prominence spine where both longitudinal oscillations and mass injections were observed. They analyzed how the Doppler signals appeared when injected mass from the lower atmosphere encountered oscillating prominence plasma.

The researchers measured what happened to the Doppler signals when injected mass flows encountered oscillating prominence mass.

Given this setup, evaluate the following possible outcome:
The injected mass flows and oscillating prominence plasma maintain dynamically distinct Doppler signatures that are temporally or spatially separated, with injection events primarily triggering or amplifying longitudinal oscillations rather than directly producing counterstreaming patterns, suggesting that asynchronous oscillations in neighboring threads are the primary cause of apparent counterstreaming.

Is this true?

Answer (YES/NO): NO